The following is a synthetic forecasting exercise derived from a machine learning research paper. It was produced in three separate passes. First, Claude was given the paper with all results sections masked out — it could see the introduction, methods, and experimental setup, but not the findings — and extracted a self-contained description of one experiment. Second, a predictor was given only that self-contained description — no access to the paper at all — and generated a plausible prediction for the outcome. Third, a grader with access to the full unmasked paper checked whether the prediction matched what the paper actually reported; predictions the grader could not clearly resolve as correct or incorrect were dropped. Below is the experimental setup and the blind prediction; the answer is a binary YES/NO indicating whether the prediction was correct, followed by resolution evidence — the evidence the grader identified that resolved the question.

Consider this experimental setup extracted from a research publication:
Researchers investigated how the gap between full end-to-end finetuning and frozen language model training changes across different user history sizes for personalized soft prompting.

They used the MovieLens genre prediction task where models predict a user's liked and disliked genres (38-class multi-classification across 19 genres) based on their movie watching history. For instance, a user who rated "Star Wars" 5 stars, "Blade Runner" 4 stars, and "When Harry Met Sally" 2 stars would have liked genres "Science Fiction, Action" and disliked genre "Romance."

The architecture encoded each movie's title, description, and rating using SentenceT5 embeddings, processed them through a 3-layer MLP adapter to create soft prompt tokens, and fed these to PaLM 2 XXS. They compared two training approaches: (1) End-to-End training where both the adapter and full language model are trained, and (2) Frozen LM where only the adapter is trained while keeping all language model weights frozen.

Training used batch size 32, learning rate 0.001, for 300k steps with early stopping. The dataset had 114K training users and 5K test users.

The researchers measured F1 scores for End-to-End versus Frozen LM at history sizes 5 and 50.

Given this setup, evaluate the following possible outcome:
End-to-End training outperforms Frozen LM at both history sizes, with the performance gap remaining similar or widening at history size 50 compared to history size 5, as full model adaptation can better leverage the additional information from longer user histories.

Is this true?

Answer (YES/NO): NO